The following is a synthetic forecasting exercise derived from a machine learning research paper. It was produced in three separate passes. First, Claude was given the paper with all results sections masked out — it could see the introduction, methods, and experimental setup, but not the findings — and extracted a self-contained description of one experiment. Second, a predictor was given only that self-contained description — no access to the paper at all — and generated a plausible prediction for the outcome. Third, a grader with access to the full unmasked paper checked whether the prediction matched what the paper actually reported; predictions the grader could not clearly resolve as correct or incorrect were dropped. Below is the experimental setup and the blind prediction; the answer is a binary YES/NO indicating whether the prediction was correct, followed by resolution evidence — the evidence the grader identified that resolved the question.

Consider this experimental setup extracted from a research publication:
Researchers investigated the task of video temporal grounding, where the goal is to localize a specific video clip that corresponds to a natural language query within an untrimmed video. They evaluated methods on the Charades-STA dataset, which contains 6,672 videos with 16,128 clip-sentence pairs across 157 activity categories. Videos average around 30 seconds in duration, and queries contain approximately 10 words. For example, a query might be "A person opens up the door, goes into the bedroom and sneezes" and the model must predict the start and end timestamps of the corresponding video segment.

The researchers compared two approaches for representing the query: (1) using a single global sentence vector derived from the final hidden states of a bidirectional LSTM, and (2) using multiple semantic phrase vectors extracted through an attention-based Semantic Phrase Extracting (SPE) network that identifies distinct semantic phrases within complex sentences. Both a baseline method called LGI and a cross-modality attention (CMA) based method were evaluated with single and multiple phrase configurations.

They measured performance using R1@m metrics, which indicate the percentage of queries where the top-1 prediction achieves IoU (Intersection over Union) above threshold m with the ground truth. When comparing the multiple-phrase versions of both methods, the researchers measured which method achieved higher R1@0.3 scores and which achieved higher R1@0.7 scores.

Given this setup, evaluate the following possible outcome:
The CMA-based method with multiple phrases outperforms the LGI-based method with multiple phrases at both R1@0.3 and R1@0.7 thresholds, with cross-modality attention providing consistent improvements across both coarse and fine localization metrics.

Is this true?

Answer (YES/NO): NO